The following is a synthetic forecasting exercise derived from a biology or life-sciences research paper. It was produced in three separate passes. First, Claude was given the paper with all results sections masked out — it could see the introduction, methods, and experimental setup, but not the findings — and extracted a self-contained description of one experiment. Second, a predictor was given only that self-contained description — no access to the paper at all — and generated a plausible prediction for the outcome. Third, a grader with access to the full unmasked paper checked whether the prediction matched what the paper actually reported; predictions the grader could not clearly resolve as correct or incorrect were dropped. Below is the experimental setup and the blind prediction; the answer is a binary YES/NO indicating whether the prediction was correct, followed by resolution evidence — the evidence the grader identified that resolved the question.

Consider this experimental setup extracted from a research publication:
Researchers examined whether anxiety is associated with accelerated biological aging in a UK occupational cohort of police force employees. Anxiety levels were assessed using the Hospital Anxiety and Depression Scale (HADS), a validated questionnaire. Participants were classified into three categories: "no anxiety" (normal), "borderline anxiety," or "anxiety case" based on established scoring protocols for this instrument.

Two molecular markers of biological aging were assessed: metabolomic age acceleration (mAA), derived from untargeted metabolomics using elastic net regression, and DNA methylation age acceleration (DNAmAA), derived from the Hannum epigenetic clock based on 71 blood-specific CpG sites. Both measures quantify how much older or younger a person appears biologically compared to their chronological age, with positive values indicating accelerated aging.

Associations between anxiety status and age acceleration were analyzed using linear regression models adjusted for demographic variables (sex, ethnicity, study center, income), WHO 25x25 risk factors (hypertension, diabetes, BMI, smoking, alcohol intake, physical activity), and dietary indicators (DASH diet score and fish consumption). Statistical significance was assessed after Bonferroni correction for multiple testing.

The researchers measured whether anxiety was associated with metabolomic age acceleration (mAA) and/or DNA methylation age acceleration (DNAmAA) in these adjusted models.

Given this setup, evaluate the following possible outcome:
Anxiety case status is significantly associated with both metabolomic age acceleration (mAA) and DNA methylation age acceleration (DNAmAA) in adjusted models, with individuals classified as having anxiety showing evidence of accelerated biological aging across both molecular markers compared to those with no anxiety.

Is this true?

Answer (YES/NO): NO